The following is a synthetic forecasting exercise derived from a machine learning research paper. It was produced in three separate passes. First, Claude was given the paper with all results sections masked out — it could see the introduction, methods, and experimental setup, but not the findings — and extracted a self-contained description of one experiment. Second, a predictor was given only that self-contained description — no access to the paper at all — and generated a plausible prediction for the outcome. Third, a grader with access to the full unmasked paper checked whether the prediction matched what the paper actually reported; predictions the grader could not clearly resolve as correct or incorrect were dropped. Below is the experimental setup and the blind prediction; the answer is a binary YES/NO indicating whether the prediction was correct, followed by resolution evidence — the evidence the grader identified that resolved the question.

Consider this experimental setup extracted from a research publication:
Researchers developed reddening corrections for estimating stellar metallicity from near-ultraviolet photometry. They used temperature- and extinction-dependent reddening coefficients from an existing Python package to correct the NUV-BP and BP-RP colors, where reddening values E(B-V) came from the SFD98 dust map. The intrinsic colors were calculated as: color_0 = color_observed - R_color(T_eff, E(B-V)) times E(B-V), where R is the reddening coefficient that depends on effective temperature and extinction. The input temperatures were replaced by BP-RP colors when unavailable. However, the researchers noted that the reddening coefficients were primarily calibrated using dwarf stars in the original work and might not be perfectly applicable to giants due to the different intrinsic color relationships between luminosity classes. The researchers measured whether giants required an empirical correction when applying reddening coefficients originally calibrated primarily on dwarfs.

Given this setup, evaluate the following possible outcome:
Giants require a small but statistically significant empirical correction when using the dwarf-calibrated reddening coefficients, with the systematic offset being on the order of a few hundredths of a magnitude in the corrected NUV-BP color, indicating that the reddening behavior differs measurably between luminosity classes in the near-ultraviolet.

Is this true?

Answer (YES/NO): NO